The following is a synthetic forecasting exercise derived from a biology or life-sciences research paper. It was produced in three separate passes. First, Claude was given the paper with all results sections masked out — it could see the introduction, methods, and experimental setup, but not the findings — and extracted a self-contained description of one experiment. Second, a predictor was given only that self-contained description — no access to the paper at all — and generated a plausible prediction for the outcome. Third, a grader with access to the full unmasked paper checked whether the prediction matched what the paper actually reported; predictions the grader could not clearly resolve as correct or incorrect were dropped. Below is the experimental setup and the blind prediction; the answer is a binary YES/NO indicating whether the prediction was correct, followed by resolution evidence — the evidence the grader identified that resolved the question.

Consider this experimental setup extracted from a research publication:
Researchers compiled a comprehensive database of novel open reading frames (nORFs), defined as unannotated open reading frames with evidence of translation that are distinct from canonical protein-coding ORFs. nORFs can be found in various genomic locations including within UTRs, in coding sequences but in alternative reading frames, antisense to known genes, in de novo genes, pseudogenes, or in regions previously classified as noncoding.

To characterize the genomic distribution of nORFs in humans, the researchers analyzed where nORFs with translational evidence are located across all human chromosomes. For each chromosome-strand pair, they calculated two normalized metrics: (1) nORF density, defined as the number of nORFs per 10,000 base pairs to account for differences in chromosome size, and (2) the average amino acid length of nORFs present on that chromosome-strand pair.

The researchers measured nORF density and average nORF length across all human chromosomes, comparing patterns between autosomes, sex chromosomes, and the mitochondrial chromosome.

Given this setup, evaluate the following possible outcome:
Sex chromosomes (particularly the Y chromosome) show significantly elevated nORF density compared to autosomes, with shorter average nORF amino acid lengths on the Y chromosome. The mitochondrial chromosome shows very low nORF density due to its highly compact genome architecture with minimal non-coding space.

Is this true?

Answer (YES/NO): NO